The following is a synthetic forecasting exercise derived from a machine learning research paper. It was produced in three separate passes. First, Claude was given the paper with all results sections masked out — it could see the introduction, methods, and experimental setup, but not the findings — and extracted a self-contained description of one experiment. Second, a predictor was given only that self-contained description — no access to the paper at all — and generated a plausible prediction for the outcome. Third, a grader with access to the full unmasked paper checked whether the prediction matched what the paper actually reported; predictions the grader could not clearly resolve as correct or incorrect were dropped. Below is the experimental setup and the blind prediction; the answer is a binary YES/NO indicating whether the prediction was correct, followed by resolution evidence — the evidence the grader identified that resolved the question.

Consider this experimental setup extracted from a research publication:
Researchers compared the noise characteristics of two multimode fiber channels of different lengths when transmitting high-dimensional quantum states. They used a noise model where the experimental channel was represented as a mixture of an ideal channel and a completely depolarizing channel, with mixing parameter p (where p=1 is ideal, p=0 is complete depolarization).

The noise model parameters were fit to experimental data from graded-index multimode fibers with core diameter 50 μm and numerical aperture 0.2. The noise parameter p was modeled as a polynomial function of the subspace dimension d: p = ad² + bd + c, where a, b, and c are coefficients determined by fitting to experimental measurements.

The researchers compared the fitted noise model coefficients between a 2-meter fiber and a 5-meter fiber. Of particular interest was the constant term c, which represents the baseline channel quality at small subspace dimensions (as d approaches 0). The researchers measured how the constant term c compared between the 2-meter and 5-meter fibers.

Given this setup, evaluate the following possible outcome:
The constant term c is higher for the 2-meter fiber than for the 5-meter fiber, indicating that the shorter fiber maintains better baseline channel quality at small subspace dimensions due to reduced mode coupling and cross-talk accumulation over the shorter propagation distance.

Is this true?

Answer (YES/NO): YES